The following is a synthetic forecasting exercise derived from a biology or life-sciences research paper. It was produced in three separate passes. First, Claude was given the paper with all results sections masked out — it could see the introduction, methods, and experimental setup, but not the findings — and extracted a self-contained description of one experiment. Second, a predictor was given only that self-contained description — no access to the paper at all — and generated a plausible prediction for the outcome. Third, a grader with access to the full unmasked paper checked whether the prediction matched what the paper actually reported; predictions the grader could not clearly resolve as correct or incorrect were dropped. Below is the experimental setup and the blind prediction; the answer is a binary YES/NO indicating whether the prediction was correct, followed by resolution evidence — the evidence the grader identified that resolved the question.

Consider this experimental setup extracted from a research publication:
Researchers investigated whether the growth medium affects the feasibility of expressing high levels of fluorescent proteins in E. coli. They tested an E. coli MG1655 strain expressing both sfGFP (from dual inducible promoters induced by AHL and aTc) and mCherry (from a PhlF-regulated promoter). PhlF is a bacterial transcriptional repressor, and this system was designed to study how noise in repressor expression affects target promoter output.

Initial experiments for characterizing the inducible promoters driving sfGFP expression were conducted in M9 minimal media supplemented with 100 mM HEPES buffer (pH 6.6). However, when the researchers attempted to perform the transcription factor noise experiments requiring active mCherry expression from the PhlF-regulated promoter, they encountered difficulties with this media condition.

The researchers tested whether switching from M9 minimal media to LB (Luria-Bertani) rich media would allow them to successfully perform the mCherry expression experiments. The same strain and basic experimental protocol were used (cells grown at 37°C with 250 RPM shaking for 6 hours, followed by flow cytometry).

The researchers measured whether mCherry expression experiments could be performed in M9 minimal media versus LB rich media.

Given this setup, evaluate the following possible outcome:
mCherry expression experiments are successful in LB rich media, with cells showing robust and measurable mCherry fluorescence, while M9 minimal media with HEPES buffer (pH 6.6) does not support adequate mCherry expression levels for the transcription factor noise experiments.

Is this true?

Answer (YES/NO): YES